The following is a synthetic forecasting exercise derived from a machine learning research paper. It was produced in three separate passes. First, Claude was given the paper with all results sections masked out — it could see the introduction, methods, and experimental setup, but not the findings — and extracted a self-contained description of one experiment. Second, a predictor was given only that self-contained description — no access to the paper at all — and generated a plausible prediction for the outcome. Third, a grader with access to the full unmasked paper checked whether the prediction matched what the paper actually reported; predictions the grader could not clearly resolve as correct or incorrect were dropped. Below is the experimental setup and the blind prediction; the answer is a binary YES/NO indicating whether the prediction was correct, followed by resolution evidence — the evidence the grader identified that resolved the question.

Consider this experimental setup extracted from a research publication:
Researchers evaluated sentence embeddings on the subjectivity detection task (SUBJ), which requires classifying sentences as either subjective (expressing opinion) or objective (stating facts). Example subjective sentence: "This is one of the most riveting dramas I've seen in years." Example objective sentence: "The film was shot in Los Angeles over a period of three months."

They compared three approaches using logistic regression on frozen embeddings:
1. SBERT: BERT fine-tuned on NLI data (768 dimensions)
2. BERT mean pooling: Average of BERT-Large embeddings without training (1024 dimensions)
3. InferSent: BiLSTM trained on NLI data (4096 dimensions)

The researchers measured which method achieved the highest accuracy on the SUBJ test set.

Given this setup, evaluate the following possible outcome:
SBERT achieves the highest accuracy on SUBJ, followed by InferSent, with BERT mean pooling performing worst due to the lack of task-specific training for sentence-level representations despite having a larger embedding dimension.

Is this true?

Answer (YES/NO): NO